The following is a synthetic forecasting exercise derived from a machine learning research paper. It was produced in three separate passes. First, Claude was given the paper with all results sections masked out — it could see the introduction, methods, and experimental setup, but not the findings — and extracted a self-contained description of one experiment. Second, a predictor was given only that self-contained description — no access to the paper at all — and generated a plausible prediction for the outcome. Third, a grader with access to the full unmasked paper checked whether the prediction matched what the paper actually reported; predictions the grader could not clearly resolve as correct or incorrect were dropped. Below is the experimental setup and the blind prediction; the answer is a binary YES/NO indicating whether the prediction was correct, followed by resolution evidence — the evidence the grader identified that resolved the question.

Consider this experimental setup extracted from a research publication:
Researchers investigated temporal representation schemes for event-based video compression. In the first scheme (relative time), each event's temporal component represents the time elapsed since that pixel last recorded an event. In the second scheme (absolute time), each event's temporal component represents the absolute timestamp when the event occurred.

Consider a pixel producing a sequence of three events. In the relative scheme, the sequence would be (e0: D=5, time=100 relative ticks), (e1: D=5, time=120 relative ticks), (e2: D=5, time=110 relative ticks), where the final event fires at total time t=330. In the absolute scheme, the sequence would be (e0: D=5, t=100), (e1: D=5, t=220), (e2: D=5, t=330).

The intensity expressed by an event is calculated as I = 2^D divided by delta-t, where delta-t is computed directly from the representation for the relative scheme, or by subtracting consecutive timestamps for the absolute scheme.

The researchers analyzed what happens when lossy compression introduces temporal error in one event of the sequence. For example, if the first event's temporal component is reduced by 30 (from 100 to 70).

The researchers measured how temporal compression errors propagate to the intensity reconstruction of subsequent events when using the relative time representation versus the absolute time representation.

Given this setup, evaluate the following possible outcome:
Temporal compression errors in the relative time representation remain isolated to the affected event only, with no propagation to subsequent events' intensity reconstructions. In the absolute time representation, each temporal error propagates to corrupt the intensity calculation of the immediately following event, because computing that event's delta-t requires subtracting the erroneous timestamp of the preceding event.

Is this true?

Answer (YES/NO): NO